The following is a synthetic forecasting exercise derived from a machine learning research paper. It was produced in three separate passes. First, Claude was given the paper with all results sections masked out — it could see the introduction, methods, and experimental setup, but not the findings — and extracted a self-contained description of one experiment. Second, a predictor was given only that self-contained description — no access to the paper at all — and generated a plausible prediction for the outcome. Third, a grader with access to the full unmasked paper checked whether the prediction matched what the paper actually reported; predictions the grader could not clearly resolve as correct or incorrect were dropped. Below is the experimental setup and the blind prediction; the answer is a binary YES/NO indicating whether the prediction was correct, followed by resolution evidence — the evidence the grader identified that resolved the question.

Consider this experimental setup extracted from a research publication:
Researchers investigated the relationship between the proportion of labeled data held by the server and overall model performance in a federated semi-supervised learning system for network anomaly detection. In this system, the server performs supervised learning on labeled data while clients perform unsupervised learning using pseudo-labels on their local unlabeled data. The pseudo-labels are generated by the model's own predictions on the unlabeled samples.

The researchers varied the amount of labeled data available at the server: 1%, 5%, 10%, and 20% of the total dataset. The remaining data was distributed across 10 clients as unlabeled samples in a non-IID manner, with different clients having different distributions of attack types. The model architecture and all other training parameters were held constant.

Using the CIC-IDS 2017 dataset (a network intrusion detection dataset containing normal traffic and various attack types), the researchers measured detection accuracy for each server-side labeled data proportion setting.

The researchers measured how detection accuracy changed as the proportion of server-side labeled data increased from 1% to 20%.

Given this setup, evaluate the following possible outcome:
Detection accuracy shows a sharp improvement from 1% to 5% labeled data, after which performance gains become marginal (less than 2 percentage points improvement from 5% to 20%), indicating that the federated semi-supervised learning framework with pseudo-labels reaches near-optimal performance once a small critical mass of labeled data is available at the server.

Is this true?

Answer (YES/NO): YES